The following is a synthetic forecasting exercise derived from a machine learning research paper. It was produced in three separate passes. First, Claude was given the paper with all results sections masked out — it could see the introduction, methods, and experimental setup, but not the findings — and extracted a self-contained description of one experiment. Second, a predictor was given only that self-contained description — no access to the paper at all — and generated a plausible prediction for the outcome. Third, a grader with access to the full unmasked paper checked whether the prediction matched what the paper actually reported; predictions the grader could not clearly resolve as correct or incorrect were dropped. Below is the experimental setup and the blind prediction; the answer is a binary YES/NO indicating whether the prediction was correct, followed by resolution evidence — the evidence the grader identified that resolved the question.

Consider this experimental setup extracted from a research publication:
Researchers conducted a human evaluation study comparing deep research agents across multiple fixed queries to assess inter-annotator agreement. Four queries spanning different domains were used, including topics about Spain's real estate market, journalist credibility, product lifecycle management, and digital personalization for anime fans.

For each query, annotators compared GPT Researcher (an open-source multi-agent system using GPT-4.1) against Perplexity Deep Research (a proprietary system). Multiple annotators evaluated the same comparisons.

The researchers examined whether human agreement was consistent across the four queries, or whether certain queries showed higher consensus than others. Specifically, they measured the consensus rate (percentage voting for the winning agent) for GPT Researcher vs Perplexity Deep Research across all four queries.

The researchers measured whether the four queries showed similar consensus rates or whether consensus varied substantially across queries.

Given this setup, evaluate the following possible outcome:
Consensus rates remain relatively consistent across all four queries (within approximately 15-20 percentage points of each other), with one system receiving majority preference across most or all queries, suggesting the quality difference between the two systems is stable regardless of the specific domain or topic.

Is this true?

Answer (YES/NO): NO